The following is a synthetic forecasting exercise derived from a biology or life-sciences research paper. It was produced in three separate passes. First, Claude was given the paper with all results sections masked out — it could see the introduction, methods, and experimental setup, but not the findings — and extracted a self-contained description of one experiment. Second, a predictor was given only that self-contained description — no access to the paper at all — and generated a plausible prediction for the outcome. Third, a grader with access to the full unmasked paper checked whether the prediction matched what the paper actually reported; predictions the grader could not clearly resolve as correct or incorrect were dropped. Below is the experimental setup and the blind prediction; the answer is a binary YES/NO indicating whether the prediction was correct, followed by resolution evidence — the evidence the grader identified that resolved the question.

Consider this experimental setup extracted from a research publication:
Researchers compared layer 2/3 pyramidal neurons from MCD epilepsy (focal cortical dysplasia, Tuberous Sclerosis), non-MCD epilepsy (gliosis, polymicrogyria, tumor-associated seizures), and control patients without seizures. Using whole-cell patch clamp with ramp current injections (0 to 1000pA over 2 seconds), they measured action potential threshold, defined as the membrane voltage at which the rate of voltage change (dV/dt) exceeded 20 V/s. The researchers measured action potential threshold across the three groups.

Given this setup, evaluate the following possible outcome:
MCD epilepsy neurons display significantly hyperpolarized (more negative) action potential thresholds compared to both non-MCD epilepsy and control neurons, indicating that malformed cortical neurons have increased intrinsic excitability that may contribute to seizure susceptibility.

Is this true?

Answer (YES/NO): NO